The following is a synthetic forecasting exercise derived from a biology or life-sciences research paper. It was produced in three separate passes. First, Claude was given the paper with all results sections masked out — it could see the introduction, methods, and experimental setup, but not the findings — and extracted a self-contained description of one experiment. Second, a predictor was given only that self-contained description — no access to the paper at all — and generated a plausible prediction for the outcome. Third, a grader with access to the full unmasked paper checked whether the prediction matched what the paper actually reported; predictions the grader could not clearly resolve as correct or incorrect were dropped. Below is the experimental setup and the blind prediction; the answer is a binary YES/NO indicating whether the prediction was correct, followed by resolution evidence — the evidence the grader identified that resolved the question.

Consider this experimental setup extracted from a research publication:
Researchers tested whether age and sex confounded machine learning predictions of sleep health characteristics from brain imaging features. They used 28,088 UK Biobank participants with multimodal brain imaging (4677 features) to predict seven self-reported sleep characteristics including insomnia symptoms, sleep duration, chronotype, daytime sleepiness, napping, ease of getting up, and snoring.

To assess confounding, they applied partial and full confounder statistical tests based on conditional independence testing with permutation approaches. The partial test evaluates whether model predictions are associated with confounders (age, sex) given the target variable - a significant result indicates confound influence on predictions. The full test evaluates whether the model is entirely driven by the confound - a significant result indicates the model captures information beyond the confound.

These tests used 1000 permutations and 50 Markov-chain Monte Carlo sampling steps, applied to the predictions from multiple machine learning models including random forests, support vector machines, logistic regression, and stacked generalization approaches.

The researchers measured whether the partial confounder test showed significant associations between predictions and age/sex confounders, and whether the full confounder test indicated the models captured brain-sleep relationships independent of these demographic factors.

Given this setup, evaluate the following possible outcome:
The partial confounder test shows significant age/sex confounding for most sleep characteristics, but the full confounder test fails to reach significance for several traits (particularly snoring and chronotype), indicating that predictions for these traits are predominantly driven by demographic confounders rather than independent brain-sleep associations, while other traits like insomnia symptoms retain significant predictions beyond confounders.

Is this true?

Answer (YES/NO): NO